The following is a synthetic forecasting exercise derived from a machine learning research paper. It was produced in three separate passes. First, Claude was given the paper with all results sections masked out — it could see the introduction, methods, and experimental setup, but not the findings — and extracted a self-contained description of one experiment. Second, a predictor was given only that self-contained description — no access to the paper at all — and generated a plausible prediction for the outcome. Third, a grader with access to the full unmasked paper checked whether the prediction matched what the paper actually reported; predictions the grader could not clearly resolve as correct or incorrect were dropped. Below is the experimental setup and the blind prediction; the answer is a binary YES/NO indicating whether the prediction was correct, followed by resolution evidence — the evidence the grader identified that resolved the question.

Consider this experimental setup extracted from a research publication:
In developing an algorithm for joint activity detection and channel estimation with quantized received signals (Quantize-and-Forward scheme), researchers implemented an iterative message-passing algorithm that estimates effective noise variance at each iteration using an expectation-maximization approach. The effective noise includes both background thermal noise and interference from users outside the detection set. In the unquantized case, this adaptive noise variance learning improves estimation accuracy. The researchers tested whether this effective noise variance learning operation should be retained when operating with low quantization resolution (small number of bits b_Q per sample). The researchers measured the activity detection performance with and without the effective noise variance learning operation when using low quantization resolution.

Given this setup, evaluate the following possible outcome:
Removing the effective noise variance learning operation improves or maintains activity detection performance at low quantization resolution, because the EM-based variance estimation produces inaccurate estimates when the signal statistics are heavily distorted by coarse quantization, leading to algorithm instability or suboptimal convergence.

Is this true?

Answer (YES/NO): YES